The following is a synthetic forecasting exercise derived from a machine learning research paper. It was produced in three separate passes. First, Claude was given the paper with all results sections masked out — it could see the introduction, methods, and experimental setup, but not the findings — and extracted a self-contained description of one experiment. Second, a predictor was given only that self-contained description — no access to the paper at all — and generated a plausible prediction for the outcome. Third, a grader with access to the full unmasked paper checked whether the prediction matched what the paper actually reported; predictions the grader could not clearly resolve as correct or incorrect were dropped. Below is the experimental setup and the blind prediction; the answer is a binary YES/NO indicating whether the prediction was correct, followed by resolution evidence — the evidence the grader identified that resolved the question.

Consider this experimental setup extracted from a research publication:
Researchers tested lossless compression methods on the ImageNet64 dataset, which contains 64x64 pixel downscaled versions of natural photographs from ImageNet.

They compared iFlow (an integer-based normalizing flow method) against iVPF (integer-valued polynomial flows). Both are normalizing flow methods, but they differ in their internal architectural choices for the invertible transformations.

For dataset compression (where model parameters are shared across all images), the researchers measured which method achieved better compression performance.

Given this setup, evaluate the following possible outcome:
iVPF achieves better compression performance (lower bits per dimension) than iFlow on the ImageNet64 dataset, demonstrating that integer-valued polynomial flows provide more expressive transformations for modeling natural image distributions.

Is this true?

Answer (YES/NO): NO